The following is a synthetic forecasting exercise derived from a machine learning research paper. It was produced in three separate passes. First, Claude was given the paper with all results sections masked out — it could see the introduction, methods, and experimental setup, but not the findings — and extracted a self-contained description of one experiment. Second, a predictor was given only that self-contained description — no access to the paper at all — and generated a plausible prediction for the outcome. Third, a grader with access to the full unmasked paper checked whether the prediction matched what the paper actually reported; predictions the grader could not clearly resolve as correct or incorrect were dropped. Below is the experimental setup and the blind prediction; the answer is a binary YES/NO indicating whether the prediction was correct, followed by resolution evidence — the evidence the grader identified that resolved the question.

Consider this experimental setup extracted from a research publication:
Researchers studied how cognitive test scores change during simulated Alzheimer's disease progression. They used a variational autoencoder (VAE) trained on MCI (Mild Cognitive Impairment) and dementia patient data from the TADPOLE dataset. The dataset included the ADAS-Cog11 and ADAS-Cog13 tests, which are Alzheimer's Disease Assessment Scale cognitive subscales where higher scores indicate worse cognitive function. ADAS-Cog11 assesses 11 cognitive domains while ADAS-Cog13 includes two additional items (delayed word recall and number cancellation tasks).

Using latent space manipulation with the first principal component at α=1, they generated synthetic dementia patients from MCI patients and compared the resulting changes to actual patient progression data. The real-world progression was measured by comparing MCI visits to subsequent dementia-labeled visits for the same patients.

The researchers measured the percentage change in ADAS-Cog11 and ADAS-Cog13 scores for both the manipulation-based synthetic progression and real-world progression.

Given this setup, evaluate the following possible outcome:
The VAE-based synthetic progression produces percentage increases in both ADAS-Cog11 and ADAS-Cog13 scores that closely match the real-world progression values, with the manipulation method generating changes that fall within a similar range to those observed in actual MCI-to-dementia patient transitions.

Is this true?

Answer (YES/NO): YES